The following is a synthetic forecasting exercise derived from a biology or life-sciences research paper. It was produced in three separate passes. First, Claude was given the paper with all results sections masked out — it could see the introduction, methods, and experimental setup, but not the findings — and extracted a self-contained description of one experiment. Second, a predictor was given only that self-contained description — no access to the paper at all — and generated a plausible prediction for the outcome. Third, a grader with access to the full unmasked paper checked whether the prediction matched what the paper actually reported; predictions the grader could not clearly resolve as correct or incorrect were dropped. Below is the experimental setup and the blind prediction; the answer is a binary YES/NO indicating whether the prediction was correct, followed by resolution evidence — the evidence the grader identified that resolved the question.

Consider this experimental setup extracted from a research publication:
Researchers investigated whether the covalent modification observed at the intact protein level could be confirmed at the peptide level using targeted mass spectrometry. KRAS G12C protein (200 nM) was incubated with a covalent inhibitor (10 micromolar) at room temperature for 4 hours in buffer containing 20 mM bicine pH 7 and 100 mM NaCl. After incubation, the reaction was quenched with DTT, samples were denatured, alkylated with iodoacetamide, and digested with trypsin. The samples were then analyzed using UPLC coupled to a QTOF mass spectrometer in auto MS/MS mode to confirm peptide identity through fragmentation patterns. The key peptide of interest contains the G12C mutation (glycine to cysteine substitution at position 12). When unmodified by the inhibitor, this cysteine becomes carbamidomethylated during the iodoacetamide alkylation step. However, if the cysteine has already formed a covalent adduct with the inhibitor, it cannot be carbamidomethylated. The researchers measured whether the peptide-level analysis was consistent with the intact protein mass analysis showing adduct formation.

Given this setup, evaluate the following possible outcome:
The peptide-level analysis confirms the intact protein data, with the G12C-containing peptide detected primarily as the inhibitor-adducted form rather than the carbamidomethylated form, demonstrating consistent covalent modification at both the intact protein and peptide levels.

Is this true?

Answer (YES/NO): YES